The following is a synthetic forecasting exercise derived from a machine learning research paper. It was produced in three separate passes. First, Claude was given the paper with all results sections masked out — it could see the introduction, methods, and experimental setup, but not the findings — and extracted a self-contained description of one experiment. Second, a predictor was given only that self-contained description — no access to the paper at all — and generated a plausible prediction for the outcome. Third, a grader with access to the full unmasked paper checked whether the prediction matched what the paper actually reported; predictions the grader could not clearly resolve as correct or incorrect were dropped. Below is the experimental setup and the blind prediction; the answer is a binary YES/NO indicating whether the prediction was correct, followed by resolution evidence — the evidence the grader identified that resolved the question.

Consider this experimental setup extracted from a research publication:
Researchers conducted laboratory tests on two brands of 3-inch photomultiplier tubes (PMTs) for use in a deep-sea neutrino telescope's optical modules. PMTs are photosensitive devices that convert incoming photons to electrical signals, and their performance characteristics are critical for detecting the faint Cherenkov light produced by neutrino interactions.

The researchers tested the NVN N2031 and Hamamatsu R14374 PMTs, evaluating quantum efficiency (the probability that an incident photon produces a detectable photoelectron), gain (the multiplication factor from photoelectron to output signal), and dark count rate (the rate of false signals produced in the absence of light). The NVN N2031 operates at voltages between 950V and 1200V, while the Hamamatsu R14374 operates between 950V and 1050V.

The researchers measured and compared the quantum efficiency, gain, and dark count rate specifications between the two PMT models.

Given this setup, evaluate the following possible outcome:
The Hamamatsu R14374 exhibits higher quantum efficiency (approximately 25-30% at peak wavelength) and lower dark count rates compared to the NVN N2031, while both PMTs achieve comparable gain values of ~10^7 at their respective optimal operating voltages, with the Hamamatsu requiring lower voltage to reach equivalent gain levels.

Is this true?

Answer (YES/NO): NO